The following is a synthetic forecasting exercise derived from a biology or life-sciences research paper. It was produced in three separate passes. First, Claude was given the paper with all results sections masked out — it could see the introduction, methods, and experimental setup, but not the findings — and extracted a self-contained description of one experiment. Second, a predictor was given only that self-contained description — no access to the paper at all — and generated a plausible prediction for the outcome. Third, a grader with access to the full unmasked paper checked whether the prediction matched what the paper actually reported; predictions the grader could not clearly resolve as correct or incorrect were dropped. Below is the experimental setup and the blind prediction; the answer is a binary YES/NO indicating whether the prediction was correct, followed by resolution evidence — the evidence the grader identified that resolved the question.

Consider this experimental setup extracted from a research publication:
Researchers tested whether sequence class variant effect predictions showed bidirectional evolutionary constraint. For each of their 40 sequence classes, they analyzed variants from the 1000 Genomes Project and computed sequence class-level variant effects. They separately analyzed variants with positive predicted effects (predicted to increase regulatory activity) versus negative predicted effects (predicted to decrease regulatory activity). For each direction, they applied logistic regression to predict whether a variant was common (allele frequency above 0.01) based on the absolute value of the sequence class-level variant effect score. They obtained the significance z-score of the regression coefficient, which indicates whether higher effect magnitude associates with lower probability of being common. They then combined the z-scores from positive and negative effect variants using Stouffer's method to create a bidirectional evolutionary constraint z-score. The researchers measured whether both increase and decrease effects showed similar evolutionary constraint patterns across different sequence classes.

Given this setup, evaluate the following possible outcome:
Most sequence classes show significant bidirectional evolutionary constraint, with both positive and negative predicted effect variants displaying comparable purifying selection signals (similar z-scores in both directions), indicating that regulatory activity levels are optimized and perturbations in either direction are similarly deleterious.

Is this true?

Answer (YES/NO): NO